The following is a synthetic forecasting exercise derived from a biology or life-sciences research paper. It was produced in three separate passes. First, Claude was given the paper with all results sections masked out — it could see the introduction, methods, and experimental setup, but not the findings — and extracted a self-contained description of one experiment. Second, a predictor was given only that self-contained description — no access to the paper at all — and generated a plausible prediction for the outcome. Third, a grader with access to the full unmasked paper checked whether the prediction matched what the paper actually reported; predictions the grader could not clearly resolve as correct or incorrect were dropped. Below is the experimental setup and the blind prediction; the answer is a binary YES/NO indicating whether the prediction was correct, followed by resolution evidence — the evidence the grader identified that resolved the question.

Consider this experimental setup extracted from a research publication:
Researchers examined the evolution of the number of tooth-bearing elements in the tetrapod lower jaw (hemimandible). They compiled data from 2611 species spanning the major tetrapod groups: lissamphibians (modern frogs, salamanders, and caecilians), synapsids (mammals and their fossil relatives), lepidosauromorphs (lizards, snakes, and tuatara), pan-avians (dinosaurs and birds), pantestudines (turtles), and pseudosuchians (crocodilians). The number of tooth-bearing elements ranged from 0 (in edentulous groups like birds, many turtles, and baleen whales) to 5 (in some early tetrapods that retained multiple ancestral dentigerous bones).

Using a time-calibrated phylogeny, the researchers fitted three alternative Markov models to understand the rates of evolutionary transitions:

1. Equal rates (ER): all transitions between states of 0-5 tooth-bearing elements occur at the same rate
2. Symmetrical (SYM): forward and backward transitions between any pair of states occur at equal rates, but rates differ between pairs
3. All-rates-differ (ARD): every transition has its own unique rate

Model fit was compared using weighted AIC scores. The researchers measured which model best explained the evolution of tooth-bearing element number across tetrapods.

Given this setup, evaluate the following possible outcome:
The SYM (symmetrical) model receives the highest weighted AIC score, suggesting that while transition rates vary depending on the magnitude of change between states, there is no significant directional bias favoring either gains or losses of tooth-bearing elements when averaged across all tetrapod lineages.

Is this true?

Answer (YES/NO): NO